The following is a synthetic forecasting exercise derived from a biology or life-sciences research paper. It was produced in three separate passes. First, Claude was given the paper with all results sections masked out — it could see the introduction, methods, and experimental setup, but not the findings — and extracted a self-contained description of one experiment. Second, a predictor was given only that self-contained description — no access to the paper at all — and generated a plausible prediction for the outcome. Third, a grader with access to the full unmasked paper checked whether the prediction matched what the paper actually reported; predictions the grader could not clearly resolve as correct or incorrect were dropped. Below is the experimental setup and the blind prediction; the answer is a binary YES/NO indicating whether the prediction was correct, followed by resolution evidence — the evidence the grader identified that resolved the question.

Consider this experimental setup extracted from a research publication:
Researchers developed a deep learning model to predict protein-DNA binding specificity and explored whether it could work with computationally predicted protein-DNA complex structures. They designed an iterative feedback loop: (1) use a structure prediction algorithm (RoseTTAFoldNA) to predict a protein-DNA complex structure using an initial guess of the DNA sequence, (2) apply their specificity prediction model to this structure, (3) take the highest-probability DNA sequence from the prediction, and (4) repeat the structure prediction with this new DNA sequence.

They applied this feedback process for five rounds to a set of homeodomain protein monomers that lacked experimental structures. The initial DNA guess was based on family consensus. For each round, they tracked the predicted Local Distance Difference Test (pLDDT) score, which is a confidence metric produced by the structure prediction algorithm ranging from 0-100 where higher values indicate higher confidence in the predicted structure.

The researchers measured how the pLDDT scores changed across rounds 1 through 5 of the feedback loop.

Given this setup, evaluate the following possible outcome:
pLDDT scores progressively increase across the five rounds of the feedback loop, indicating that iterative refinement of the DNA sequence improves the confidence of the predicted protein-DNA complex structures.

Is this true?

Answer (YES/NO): YES